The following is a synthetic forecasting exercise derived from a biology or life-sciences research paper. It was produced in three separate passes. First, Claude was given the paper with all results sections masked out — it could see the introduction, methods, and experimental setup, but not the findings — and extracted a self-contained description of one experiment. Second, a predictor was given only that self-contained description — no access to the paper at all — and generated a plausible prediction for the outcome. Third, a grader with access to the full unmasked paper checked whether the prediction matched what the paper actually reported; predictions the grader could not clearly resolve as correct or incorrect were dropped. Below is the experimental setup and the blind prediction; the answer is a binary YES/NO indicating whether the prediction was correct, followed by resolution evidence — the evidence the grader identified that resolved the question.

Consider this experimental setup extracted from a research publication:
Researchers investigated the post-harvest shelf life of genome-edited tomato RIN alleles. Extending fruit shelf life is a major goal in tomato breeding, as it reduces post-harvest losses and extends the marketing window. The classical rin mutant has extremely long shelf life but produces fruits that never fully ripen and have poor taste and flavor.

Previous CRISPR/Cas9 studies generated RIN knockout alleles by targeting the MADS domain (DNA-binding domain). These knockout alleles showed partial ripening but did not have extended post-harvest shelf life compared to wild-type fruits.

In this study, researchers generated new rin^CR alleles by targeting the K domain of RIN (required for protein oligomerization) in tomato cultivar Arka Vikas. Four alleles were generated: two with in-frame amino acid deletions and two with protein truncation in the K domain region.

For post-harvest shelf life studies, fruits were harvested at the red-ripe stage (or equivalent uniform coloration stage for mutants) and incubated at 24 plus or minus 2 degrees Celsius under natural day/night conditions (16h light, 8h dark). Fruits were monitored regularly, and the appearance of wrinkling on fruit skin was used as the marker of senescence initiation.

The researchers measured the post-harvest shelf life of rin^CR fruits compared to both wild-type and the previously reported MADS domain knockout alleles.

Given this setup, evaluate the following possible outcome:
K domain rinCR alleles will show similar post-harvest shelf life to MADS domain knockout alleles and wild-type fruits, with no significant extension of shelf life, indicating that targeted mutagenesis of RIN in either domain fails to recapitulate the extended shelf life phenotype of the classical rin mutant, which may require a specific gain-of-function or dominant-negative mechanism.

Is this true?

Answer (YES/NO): NO